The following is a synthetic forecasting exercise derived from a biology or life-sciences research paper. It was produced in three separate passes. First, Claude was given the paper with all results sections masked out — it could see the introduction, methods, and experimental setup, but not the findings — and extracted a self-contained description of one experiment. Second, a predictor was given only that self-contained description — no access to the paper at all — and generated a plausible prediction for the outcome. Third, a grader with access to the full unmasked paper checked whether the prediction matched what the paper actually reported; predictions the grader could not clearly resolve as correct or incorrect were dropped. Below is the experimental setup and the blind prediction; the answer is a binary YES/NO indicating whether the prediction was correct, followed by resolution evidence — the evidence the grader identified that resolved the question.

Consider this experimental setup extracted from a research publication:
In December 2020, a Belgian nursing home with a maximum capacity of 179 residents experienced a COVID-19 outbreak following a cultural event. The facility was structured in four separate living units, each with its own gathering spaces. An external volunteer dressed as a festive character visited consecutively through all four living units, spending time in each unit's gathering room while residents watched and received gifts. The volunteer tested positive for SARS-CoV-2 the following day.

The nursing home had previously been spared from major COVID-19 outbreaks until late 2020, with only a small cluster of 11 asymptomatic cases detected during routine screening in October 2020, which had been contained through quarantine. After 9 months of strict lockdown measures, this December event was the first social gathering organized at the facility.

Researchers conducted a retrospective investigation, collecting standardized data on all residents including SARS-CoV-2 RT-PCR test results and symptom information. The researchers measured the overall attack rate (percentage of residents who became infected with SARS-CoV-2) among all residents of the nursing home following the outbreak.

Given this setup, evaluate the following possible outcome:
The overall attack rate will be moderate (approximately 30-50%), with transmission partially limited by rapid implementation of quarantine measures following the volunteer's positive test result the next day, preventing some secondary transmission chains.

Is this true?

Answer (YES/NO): NO